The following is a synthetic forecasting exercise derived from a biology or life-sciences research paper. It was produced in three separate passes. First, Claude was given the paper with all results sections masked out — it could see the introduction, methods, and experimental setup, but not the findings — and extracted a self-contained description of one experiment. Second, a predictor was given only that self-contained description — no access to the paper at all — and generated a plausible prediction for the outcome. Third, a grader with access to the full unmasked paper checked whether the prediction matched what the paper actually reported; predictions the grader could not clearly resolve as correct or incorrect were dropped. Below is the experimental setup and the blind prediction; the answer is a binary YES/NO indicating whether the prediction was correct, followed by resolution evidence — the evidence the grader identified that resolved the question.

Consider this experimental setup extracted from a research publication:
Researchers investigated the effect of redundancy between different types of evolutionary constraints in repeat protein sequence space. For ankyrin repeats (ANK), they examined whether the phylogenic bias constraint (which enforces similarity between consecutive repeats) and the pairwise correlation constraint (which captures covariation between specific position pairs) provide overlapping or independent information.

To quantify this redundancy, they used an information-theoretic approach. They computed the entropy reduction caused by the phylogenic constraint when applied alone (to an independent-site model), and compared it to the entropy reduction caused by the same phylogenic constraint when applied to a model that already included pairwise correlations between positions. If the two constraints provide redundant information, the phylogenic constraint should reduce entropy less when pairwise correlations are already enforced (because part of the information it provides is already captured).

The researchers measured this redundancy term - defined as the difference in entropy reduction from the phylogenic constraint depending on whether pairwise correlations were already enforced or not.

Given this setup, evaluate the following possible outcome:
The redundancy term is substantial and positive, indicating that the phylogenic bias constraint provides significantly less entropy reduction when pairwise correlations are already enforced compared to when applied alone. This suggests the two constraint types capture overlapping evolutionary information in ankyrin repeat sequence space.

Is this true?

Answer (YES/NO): YES